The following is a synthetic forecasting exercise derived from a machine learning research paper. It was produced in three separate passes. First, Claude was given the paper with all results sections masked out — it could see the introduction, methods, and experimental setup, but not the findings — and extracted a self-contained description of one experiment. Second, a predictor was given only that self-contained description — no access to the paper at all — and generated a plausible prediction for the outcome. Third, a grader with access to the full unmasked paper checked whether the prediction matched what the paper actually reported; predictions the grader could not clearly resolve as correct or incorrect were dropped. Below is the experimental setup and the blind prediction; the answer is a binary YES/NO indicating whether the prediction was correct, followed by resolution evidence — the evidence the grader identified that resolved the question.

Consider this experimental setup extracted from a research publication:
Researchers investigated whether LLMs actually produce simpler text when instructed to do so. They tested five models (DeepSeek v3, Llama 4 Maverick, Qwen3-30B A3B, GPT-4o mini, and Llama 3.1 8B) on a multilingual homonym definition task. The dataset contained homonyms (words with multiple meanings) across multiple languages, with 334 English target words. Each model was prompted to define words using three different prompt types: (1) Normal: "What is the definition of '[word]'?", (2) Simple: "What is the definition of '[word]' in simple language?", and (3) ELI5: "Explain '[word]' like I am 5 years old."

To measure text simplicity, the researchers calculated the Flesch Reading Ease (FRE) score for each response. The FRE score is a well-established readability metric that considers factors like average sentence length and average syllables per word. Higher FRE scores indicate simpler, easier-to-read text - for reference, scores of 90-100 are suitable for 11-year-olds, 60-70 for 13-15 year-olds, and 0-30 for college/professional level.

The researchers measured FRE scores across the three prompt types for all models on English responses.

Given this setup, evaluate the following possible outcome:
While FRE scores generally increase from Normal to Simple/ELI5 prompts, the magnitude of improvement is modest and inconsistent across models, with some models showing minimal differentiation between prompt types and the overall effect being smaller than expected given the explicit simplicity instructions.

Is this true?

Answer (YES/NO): NO